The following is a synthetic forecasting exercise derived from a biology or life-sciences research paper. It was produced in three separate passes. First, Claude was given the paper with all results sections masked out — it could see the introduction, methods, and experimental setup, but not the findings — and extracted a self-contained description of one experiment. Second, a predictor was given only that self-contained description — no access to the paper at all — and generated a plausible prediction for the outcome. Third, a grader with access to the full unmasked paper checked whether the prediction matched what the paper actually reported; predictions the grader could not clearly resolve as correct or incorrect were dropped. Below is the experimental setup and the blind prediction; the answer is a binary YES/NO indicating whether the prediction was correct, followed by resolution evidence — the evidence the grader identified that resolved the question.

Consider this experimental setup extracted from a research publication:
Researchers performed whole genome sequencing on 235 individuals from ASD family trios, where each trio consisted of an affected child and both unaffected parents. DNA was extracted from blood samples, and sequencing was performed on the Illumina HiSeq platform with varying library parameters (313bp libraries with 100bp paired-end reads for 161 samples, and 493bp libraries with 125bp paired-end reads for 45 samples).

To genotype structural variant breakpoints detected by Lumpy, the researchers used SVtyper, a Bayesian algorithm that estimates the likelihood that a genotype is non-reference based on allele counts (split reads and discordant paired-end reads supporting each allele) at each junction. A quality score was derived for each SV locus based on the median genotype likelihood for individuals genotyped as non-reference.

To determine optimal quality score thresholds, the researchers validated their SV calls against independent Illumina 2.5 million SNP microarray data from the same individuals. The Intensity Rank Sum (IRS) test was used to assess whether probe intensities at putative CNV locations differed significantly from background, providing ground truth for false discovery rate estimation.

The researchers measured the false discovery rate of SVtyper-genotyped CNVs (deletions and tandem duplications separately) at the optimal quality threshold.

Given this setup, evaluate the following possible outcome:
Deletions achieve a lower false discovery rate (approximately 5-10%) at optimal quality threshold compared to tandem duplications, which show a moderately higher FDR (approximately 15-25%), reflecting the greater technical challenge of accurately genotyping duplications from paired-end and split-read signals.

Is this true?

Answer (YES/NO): NO